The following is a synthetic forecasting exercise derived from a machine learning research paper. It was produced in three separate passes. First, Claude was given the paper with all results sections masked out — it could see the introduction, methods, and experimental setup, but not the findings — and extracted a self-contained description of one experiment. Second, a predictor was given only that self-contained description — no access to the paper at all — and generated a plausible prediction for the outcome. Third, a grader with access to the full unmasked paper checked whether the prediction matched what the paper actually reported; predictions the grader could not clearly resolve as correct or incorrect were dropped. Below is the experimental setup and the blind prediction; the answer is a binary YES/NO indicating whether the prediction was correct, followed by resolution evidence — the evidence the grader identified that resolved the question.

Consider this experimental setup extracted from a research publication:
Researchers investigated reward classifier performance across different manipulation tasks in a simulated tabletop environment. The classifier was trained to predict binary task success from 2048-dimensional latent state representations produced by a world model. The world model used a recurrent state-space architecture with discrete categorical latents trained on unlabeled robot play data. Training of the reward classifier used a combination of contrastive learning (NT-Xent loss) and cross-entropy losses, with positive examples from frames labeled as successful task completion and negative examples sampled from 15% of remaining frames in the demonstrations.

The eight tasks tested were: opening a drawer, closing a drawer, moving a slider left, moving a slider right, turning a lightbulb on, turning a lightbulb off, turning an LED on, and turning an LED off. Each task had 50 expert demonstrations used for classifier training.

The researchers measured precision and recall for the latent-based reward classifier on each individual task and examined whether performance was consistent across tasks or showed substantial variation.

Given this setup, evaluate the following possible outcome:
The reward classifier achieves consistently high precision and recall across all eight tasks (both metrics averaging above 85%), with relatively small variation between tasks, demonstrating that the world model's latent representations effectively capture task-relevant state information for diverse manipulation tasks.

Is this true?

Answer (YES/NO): YES